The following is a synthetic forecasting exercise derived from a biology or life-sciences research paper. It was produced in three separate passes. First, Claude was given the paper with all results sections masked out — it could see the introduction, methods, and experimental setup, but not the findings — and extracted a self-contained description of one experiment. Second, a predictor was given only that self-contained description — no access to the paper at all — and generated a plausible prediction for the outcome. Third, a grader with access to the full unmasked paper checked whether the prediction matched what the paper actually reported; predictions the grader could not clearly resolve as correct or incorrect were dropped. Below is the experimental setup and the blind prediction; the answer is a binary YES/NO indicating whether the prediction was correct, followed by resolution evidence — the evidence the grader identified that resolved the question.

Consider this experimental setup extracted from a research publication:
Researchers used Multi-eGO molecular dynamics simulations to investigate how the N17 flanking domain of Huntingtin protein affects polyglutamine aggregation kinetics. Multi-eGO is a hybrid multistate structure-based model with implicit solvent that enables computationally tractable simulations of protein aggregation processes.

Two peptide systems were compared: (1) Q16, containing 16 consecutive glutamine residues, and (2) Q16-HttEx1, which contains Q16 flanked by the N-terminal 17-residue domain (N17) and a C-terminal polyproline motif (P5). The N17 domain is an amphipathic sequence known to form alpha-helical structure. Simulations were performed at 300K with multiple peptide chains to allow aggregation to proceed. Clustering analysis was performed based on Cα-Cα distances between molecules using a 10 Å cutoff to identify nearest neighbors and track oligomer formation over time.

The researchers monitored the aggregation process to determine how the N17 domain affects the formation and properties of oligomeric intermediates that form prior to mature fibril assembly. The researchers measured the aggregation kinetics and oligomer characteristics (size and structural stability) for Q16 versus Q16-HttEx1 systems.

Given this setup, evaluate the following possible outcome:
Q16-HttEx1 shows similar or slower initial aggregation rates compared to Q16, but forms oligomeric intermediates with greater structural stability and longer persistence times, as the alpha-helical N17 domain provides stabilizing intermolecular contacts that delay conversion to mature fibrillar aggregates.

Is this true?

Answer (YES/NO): NO